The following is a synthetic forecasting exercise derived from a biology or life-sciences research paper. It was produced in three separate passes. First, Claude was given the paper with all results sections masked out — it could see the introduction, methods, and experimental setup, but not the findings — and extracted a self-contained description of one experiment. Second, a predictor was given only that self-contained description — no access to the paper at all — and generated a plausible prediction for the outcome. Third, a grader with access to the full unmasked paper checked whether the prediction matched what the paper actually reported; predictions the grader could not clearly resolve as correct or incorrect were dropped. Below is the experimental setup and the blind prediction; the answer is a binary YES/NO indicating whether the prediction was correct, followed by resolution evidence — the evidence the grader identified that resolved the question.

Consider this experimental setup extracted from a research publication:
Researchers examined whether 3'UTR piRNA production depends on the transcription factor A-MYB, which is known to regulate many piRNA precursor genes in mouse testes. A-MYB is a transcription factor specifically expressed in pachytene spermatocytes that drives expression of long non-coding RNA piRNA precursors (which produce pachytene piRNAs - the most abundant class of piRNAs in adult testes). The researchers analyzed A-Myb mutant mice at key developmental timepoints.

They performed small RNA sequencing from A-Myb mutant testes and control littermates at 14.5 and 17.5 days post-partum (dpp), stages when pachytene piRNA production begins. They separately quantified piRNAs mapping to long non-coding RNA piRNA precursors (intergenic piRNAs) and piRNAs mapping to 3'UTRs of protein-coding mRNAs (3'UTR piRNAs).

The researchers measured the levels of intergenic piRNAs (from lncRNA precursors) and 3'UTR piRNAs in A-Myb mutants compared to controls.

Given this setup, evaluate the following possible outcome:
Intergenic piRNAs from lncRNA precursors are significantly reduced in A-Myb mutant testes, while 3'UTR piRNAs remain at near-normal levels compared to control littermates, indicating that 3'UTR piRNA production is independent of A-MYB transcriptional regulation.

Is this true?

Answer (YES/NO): NO